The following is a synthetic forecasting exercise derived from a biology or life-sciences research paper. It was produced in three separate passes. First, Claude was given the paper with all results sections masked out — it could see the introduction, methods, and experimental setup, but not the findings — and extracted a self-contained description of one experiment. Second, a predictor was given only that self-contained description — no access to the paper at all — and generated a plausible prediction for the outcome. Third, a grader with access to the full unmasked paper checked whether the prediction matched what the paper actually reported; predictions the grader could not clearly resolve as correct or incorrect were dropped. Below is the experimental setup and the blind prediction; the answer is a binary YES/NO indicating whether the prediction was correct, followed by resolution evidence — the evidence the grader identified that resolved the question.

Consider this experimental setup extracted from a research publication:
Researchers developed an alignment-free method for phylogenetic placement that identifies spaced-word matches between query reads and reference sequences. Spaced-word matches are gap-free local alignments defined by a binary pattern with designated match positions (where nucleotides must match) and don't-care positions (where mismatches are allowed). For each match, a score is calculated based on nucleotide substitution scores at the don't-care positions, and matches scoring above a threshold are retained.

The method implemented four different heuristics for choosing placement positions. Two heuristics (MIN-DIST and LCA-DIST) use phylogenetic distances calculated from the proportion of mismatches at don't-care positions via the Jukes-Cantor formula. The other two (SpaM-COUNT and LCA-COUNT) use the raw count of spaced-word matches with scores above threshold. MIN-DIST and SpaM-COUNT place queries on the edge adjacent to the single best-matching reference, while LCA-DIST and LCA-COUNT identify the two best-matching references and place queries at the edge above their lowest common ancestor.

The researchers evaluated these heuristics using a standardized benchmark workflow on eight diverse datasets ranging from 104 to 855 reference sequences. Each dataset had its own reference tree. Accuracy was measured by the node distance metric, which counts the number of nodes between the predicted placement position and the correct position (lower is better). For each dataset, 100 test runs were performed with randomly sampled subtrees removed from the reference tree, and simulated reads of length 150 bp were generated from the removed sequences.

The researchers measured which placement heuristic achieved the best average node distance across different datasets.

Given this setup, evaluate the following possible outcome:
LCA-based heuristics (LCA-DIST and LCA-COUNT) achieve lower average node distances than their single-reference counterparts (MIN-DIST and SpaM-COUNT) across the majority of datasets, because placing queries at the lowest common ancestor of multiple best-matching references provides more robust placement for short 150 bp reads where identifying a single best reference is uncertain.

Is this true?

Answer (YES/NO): YES